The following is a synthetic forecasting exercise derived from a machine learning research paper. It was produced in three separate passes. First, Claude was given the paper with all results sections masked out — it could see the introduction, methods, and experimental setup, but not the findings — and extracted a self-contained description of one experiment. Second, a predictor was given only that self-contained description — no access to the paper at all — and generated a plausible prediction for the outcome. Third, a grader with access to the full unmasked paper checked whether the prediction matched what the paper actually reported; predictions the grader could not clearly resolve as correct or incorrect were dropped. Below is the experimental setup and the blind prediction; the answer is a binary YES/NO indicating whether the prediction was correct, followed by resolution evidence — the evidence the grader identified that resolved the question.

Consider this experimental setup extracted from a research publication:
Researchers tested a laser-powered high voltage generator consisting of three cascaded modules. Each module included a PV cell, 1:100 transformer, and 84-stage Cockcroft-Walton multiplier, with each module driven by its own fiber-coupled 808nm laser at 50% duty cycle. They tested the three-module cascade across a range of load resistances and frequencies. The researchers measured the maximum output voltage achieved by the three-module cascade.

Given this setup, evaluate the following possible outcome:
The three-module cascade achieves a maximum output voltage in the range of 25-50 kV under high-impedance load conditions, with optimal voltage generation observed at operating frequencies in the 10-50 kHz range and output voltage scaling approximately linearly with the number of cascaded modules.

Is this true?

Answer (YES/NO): NO